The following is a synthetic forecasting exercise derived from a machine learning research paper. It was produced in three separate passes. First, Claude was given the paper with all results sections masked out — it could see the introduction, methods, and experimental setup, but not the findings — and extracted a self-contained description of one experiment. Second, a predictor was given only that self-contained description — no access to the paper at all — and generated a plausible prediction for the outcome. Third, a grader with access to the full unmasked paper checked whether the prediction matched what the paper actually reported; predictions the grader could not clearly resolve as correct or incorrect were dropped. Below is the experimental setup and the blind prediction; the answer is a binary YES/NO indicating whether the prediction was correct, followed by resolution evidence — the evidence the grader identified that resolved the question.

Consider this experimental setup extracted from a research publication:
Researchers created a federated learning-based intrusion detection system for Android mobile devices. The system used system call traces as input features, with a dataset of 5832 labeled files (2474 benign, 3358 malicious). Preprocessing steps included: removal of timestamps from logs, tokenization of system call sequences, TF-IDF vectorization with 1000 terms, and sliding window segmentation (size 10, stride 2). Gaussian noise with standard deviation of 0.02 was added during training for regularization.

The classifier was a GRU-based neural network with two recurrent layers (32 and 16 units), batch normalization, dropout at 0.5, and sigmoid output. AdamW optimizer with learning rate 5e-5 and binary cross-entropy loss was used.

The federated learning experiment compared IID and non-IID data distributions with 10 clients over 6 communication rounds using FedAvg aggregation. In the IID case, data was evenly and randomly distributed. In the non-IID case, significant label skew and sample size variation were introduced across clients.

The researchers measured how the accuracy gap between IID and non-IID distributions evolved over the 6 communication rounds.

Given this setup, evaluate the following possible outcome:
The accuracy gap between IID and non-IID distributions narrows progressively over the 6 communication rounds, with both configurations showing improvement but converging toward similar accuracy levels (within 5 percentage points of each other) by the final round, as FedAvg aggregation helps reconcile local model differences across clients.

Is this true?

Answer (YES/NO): NO